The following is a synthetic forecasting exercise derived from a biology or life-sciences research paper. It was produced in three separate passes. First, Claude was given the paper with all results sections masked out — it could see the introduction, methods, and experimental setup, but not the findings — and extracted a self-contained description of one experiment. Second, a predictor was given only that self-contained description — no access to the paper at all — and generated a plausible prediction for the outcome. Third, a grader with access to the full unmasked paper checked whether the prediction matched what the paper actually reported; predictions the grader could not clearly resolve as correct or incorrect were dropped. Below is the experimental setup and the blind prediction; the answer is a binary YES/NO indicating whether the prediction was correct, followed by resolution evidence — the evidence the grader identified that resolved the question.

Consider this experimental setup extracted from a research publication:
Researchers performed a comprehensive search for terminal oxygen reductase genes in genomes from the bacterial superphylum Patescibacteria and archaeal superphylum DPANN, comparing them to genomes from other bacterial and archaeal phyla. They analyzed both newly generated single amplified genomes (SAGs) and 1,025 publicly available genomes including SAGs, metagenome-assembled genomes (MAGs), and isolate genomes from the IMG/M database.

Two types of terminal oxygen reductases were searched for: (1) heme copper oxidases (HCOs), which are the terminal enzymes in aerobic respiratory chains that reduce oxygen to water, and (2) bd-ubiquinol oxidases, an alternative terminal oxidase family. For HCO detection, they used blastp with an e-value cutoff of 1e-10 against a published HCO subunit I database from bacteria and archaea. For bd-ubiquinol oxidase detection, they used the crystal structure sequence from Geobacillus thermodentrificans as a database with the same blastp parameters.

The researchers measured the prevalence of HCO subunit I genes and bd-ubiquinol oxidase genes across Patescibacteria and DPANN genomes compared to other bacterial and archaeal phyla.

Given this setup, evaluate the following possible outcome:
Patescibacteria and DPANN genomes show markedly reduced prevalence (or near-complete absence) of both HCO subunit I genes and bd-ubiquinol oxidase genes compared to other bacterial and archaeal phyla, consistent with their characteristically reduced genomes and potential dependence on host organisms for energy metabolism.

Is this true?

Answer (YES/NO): NO